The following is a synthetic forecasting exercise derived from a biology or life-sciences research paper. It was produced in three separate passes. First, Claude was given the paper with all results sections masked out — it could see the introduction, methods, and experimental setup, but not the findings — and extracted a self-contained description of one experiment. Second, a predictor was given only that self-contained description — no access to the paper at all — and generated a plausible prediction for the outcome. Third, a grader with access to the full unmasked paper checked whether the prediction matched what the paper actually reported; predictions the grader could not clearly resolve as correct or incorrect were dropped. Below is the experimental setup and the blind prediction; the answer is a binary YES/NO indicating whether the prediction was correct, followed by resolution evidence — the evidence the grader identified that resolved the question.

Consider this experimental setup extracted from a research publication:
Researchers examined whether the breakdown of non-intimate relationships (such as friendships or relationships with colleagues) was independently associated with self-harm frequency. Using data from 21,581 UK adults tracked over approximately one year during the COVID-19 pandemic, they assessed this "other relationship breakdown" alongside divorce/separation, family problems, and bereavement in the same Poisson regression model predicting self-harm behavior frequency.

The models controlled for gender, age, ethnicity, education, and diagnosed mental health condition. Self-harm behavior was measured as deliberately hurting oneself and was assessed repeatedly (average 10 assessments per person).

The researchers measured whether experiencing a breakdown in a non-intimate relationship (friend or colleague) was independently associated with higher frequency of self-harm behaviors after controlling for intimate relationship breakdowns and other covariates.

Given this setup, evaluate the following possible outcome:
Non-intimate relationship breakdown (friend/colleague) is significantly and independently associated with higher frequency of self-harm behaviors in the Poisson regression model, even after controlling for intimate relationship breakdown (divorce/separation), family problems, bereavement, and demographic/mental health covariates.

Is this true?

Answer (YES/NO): YES